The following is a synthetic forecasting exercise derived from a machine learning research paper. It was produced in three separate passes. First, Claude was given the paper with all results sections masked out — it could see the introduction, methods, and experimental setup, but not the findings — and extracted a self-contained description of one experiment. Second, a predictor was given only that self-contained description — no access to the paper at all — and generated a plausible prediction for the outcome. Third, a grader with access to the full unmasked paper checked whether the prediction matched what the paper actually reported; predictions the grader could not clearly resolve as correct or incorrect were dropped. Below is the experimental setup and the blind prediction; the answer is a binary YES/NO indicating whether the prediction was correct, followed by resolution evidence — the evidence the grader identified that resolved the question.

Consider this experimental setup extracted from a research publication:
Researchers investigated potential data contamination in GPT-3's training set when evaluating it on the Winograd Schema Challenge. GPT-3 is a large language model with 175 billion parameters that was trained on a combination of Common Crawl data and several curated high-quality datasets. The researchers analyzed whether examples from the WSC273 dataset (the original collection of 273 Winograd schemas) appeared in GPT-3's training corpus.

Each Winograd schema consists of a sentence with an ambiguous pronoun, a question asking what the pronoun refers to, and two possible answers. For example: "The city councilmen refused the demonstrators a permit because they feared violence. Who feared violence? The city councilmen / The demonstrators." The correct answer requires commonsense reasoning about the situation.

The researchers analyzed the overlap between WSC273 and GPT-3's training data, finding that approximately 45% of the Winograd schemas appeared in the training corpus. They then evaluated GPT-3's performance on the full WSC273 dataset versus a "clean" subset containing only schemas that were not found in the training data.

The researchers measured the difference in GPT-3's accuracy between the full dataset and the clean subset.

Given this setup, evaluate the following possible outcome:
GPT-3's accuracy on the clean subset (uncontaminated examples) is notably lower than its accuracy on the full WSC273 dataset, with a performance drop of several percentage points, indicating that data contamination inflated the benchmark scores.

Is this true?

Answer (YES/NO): NO